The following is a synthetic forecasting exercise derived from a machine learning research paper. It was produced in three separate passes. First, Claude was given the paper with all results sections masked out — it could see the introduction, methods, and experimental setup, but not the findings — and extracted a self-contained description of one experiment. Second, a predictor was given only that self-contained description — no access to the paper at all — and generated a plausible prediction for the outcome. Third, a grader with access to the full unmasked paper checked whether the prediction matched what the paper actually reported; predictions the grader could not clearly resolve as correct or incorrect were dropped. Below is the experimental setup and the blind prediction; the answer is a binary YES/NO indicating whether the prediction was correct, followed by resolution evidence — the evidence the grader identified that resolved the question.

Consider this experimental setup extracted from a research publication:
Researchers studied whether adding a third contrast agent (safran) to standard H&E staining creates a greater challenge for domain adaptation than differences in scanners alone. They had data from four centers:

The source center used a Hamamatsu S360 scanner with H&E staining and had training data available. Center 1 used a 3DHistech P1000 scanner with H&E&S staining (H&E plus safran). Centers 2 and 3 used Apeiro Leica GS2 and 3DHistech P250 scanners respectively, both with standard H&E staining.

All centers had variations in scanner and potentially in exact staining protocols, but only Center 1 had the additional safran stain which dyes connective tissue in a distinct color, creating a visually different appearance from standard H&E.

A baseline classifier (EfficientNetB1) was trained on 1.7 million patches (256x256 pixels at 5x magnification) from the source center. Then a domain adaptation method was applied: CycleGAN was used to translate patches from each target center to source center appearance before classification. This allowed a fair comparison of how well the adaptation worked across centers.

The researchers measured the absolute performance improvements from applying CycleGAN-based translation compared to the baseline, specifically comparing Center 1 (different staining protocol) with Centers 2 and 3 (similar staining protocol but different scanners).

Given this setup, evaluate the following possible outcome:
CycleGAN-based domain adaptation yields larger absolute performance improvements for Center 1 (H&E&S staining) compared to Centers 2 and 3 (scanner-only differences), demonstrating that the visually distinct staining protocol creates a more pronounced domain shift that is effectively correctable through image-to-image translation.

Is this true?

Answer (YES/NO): NO